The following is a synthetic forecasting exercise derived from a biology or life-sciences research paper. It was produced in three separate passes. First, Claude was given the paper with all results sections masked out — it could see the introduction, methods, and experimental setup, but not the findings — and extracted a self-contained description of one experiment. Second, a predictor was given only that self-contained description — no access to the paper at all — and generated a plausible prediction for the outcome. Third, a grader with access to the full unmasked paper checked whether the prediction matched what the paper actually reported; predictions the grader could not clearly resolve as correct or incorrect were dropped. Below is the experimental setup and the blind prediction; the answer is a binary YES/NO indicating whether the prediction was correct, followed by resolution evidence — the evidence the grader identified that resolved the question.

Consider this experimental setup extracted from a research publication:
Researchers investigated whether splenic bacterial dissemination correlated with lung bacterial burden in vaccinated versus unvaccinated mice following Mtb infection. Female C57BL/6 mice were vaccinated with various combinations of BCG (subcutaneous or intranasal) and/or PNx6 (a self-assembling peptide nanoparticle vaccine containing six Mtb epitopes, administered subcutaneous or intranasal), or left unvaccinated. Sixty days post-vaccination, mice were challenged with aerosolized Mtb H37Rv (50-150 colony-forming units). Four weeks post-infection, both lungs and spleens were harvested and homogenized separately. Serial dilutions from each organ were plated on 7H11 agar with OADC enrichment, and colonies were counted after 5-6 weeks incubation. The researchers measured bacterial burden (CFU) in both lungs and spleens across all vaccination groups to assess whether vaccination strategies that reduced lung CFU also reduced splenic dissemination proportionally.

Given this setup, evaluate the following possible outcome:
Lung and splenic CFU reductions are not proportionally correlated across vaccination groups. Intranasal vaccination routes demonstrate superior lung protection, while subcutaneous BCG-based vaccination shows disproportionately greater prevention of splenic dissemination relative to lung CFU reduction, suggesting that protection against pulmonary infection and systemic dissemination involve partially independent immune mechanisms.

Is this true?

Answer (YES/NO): NO